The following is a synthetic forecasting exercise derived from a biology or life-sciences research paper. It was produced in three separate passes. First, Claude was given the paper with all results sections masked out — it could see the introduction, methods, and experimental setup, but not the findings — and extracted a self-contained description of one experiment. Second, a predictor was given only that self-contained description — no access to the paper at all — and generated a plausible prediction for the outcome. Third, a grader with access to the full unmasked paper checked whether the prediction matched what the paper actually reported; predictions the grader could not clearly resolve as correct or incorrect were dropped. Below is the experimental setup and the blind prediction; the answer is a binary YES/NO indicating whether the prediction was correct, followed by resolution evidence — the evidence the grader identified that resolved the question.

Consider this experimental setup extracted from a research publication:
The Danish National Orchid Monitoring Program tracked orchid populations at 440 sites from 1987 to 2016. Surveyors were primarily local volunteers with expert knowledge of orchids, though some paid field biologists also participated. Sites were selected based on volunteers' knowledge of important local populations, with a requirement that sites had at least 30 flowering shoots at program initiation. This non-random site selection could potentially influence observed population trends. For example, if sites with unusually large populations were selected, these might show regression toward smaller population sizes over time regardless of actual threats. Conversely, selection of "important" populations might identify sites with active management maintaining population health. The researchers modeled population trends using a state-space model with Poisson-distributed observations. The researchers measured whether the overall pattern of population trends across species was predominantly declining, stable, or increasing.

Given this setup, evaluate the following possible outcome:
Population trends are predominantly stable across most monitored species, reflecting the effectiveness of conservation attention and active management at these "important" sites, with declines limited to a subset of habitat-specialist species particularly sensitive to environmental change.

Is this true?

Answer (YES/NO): NO